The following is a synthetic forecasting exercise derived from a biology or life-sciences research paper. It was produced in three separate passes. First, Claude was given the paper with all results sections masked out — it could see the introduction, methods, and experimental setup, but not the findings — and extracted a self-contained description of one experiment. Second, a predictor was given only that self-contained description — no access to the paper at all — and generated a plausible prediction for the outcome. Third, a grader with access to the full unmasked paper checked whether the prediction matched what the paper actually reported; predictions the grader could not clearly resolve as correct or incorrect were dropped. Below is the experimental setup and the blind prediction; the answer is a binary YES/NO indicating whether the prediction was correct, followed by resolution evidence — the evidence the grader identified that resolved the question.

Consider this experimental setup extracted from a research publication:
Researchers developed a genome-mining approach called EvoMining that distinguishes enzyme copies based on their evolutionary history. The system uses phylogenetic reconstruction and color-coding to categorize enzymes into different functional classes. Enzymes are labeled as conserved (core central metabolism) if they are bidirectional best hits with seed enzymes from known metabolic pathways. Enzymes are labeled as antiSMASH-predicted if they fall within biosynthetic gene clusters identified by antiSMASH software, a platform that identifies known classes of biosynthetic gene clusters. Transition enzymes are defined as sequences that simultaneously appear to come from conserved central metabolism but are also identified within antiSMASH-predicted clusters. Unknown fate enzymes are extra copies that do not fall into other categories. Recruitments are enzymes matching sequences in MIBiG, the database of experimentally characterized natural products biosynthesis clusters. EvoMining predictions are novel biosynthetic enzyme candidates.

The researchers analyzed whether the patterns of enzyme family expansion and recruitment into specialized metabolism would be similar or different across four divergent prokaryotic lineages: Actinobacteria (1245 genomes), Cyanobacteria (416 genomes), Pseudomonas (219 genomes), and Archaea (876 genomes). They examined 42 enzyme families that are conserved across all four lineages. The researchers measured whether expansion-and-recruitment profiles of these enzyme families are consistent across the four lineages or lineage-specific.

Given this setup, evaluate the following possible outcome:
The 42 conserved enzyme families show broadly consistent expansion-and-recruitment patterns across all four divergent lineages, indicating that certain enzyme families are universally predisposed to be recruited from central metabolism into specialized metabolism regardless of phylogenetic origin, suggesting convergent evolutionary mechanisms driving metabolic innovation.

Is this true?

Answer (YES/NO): NO